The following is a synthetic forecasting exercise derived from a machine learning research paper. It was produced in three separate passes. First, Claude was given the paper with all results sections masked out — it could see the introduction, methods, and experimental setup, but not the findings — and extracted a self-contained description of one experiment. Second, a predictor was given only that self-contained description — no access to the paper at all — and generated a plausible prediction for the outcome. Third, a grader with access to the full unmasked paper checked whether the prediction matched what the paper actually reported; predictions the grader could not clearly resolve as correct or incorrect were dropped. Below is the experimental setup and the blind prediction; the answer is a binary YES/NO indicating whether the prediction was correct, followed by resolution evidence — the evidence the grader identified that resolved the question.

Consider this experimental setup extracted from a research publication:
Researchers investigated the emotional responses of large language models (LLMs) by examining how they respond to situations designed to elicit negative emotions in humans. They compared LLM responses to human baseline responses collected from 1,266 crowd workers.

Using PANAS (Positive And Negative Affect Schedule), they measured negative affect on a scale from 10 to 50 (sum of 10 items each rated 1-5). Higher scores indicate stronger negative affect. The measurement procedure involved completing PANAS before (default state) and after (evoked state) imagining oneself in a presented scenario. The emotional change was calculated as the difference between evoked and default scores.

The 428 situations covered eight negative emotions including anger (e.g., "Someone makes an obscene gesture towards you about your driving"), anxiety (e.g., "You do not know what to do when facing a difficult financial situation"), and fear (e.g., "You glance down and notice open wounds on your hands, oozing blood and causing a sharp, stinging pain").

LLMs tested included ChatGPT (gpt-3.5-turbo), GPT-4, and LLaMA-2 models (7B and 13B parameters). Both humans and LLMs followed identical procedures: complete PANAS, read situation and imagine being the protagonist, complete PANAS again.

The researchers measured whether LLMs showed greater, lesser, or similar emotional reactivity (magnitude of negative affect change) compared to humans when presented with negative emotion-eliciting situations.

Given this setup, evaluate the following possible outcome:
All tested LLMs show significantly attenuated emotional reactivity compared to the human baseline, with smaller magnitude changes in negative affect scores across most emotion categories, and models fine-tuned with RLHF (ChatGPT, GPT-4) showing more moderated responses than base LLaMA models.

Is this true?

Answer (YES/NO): NO